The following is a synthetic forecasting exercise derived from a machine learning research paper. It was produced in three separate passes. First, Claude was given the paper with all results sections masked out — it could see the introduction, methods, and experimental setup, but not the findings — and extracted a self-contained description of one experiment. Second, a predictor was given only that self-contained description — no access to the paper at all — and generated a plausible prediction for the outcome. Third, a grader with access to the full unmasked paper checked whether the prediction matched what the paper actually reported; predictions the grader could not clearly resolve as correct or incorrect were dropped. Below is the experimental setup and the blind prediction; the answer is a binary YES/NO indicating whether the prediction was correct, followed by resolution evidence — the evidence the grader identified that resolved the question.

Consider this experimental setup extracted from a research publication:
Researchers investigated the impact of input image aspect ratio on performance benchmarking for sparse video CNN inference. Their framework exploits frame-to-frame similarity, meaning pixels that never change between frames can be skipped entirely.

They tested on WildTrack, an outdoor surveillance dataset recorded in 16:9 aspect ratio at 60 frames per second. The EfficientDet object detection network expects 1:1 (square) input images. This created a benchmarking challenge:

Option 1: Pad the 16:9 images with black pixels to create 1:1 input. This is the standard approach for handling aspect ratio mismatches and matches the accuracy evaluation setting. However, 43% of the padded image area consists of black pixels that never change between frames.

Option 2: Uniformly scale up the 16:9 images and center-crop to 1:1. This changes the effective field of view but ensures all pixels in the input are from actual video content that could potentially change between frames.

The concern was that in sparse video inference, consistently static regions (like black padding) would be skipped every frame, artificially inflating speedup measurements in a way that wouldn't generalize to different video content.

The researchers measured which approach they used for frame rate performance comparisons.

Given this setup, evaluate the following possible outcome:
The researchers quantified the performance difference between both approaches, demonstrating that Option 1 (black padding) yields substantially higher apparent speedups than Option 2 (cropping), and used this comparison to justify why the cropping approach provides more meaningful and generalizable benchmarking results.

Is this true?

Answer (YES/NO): NO